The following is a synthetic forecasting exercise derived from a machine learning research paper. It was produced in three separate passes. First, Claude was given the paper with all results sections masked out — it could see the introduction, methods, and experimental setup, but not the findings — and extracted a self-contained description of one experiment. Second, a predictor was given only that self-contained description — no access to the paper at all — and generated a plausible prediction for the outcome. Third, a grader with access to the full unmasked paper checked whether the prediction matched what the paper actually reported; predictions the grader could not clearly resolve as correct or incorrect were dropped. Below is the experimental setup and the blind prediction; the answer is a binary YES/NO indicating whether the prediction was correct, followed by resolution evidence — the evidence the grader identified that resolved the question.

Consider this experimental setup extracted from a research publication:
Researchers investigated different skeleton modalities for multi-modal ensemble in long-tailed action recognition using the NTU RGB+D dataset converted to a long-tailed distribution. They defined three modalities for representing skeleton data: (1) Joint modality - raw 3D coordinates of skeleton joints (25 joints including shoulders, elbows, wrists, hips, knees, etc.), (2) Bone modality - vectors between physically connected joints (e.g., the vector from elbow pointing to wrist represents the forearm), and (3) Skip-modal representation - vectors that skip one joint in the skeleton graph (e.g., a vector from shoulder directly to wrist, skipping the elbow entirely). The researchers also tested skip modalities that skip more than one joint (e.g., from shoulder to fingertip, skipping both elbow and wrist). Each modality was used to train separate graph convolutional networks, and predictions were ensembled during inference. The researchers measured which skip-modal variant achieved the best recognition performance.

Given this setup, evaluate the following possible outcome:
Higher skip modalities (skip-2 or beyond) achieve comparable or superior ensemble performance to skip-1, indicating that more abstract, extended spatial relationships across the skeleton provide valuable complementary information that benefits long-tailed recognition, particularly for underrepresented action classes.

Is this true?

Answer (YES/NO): NO